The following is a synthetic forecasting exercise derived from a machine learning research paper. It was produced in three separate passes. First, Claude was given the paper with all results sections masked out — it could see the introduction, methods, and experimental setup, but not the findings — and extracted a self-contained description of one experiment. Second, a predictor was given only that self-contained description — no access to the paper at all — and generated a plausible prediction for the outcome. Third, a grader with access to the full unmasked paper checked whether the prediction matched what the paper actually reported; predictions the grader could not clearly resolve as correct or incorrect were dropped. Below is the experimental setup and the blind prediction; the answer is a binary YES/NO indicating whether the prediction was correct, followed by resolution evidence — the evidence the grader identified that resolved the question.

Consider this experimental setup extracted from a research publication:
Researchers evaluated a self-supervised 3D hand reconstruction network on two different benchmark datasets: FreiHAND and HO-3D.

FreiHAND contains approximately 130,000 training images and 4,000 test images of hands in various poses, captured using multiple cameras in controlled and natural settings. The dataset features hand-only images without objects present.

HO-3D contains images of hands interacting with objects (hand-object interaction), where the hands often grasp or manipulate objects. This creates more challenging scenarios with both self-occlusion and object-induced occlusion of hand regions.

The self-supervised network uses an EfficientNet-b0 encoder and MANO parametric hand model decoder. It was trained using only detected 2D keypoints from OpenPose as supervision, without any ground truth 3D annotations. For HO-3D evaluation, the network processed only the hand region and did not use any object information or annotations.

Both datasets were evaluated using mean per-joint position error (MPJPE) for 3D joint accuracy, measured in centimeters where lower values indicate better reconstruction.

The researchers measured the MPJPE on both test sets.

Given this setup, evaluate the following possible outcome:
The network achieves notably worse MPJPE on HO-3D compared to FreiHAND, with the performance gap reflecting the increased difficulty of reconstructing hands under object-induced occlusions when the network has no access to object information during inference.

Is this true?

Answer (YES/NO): NO